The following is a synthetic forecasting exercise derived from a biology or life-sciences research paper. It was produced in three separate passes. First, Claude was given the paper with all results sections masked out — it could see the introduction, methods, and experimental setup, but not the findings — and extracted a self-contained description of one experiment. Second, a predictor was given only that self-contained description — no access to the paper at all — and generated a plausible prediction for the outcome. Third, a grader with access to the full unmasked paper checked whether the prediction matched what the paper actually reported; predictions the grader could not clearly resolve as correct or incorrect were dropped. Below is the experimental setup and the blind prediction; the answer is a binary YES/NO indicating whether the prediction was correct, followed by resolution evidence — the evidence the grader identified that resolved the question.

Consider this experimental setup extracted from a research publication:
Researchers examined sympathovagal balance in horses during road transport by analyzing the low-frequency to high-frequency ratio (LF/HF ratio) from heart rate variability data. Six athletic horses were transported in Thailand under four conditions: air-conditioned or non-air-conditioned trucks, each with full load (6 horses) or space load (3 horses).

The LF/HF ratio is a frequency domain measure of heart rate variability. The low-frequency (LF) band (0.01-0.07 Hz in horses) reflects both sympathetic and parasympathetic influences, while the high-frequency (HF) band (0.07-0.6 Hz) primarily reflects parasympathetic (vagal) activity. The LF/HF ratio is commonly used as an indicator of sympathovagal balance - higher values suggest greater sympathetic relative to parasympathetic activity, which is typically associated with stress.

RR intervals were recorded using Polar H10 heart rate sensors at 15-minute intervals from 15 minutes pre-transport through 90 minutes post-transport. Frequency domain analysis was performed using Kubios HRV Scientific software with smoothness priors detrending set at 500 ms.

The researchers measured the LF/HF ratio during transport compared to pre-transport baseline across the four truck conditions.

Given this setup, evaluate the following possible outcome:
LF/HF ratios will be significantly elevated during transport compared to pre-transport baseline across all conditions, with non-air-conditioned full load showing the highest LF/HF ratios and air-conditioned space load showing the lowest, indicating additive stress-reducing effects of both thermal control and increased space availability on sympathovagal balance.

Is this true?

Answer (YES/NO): NO